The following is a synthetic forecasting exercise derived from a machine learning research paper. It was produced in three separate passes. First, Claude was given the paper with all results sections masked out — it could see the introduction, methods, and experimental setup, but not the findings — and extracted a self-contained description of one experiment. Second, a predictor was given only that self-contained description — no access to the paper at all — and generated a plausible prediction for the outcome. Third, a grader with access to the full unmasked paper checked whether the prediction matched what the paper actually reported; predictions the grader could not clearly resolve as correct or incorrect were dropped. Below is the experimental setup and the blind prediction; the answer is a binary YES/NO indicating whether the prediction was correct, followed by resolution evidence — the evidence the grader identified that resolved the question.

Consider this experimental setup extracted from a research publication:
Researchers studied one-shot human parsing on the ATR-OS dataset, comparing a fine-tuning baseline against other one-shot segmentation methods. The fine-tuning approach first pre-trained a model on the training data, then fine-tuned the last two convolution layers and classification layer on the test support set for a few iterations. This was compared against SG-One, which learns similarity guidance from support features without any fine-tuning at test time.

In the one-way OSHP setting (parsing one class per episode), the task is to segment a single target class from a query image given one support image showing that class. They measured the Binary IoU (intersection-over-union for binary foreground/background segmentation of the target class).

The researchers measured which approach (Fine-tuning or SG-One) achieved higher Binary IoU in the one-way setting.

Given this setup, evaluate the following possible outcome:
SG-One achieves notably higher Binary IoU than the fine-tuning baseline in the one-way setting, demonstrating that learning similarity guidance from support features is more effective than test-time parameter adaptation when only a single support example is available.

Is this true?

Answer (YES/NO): YES